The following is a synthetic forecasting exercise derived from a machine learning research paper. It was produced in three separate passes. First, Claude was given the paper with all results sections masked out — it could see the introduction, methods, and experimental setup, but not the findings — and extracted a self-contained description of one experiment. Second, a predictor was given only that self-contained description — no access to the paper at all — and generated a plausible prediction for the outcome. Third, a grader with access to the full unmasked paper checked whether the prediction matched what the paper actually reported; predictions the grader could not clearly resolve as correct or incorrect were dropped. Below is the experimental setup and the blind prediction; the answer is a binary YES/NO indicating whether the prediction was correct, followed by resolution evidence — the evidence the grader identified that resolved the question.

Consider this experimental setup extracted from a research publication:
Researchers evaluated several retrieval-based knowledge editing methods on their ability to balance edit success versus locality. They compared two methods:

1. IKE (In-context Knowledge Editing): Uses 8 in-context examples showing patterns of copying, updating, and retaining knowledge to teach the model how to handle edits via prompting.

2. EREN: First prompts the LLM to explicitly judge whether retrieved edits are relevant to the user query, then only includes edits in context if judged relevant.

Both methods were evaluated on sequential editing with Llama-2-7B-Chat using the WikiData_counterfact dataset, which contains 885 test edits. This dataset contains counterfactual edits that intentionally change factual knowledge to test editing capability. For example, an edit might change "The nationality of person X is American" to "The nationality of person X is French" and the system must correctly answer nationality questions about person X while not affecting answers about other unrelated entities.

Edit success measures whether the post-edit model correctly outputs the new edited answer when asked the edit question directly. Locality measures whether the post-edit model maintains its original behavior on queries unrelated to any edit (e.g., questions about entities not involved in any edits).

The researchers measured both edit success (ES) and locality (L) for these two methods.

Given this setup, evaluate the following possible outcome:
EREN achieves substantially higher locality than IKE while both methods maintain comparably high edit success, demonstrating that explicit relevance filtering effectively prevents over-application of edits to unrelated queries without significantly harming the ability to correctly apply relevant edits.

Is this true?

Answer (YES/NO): NO